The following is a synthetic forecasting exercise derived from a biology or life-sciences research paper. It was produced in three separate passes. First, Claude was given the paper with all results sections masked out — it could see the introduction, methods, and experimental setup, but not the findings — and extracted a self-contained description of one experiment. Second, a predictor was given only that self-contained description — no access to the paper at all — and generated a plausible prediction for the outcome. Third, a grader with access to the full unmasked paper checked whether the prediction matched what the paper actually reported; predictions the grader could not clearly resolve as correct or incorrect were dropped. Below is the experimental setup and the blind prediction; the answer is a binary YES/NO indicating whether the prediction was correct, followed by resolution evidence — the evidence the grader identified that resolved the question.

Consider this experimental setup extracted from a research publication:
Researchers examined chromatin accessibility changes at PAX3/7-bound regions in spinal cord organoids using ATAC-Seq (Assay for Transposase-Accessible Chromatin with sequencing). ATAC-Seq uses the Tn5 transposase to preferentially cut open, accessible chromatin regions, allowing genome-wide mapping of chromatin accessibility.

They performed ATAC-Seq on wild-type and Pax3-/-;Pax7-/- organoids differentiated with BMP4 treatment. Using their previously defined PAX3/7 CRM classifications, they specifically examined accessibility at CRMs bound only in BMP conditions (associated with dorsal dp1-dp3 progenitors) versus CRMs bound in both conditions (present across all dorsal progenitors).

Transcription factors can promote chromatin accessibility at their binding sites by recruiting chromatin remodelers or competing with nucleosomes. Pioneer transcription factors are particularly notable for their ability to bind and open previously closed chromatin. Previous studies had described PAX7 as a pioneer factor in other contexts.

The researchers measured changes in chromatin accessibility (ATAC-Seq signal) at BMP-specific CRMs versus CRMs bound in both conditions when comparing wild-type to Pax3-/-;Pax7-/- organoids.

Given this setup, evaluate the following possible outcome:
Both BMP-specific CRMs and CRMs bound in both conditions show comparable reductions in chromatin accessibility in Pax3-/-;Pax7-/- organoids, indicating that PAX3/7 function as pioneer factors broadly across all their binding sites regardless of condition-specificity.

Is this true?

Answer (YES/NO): NO